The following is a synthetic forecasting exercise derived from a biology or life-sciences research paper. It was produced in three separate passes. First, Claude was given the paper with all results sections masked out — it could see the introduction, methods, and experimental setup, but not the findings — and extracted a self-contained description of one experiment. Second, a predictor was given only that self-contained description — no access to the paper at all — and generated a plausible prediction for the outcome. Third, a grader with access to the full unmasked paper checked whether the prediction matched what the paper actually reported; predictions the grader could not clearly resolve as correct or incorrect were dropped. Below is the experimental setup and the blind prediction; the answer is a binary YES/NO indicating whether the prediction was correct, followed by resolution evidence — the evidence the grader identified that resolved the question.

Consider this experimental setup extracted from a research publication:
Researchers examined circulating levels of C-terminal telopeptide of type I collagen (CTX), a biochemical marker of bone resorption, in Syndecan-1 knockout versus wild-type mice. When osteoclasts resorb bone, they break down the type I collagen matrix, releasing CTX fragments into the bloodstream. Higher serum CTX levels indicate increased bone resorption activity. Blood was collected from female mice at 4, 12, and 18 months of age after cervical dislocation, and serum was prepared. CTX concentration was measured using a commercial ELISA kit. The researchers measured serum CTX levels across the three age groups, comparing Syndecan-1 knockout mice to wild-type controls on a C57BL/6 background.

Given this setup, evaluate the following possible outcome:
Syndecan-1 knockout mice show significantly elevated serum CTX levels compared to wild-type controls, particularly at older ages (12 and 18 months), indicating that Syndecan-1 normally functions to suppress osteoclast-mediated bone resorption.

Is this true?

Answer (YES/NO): NO